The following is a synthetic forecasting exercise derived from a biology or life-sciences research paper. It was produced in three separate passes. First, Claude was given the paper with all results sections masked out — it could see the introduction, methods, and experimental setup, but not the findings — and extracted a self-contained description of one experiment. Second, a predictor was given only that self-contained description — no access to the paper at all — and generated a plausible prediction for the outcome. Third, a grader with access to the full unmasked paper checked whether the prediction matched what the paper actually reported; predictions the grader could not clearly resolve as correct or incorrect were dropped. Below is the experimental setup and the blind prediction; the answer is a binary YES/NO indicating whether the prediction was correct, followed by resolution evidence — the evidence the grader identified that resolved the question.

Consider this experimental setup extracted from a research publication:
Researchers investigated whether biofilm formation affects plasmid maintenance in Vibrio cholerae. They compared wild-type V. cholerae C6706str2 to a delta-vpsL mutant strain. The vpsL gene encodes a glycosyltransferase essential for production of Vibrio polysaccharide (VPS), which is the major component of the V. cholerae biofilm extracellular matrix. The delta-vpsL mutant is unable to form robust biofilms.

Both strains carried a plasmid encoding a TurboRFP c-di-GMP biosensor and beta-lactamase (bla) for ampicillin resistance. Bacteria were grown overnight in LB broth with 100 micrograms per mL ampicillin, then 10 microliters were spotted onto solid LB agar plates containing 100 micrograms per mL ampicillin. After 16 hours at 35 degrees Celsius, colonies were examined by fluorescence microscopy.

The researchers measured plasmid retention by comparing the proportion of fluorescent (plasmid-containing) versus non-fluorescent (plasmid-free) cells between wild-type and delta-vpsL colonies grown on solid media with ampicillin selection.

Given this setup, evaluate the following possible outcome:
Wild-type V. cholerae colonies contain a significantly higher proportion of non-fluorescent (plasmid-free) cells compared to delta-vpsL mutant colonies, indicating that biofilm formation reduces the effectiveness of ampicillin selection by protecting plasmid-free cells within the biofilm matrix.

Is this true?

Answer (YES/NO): NO